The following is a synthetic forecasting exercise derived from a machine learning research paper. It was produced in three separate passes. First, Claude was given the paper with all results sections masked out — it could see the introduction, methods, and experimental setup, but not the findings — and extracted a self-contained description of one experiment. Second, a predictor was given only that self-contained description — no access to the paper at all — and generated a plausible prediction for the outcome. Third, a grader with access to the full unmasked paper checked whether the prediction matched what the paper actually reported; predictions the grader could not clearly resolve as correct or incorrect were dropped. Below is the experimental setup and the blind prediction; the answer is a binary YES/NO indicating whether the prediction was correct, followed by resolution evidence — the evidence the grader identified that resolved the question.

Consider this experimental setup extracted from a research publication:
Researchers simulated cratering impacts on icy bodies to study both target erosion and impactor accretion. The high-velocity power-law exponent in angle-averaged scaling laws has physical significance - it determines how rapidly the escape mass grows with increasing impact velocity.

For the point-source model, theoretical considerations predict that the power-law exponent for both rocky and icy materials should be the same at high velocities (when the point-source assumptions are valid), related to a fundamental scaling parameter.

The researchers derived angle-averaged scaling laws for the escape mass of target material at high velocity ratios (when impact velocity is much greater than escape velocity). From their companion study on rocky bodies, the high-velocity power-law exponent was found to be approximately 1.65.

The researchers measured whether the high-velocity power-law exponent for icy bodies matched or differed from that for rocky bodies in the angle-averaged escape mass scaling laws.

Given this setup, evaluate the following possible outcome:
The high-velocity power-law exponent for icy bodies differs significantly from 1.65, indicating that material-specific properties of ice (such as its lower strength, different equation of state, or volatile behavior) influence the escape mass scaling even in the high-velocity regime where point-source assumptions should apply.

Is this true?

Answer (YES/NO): NO